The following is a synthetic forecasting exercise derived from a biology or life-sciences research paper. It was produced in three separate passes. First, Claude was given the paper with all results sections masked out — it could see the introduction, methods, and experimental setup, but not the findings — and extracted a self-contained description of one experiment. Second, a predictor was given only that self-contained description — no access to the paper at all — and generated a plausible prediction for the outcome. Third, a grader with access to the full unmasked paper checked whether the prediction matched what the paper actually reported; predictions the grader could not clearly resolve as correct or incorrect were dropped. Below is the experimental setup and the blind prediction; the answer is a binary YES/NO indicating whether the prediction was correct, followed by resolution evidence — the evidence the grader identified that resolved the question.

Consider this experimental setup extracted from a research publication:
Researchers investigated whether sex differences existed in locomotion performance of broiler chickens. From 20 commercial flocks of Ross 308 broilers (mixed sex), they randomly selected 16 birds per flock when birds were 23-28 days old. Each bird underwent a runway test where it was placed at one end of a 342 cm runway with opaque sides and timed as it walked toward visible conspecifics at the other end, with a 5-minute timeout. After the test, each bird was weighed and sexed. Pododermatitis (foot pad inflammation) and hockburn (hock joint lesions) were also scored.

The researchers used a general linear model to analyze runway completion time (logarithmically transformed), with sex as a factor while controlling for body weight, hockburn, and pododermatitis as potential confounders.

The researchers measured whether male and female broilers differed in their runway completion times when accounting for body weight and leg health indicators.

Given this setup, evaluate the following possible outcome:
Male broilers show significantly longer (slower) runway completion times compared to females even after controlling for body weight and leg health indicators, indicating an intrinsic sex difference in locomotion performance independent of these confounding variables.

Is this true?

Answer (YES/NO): NO